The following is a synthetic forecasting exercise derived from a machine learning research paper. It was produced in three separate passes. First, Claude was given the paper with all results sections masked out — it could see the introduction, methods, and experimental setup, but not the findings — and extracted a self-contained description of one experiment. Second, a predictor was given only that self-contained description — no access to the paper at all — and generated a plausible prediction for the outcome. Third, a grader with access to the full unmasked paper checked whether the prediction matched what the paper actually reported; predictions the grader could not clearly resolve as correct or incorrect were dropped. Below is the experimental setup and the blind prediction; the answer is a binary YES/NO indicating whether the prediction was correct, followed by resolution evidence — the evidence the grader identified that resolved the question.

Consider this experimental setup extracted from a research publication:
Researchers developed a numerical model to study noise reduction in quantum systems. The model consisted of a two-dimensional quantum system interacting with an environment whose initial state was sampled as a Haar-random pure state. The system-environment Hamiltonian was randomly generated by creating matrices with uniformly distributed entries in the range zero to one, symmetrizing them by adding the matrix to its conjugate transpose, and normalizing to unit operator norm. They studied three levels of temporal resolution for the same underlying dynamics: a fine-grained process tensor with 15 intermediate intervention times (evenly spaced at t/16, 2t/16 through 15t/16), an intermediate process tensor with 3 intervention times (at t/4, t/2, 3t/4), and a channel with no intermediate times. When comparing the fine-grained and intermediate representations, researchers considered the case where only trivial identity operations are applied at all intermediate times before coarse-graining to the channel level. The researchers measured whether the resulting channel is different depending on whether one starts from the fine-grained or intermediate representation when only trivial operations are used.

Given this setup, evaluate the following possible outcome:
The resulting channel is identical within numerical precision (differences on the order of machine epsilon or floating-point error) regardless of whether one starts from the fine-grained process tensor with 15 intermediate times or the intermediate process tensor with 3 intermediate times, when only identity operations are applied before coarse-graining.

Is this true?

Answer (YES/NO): YES